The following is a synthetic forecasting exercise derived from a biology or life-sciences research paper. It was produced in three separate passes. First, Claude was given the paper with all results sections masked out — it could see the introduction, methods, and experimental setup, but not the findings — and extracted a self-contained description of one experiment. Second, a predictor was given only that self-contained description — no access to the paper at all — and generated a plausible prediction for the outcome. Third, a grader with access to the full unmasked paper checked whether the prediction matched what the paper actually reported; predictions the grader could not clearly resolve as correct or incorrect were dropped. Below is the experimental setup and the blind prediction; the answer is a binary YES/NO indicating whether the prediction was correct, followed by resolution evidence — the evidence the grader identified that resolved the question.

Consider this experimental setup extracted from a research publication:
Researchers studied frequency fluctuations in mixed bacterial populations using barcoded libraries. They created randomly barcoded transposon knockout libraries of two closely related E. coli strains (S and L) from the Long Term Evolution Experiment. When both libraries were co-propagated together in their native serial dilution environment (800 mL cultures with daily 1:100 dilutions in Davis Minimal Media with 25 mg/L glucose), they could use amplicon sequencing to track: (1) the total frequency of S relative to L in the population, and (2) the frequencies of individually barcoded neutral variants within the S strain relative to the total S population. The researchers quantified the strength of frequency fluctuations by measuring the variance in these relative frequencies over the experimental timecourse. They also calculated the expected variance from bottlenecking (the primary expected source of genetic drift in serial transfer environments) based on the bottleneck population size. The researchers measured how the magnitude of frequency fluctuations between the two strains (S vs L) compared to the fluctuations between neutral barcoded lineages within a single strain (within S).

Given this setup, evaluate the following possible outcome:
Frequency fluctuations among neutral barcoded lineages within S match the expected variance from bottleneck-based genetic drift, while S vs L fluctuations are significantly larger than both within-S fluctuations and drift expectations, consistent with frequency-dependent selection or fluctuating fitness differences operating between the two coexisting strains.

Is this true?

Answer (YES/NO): YES